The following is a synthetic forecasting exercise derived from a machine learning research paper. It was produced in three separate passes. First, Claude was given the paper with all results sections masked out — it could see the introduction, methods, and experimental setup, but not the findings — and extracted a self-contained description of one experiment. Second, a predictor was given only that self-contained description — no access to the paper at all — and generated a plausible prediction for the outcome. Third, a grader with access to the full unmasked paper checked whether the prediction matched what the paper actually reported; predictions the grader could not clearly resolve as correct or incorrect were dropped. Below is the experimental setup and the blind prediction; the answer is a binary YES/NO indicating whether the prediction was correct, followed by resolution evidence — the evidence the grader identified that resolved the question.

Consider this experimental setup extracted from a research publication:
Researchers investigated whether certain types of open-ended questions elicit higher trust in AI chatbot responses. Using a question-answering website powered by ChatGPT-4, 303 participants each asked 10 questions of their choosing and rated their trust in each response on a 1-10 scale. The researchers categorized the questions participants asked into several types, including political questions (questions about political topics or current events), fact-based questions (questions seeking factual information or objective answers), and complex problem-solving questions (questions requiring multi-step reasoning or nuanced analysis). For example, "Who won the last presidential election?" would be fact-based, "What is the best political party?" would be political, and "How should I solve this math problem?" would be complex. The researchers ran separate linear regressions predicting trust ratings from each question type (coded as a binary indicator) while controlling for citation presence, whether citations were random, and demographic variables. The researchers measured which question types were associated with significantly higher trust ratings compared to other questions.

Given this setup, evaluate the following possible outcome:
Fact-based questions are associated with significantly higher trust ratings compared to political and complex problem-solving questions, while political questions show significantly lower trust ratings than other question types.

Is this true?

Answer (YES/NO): NO